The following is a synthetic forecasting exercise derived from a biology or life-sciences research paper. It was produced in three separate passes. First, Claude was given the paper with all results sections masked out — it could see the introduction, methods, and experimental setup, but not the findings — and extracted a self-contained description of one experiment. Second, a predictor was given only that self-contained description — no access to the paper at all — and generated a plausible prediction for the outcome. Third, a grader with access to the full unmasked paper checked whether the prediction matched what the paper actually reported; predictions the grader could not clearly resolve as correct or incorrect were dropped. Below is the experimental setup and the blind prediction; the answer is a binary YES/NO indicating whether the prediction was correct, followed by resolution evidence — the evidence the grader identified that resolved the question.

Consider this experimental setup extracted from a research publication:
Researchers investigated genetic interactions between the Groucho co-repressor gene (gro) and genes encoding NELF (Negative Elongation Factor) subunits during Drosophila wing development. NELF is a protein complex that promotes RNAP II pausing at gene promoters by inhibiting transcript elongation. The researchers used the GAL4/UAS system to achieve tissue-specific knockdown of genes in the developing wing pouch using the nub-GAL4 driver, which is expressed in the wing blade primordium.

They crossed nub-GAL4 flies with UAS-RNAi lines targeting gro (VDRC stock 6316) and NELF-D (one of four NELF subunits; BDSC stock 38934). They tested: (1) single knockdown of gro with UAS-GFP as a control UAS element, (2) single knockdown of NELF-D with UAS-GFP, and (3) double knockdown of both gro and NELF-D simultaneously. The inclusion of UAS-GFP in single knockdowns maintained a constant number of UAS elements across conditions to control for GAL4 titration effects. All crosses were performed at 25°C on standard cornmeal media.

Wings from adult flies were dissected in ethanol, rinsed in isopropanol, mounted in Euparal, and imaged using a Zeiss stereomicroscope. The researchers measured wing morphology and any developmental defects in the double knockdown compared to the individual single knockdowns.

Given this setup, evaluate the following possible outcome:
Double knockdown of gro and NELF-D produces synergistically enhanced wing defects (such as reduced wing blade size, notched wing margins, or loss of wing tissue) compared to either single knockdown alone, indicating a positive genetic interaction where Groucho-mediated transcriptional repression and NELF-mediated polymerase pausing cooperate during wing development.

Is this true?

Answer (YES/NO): YES